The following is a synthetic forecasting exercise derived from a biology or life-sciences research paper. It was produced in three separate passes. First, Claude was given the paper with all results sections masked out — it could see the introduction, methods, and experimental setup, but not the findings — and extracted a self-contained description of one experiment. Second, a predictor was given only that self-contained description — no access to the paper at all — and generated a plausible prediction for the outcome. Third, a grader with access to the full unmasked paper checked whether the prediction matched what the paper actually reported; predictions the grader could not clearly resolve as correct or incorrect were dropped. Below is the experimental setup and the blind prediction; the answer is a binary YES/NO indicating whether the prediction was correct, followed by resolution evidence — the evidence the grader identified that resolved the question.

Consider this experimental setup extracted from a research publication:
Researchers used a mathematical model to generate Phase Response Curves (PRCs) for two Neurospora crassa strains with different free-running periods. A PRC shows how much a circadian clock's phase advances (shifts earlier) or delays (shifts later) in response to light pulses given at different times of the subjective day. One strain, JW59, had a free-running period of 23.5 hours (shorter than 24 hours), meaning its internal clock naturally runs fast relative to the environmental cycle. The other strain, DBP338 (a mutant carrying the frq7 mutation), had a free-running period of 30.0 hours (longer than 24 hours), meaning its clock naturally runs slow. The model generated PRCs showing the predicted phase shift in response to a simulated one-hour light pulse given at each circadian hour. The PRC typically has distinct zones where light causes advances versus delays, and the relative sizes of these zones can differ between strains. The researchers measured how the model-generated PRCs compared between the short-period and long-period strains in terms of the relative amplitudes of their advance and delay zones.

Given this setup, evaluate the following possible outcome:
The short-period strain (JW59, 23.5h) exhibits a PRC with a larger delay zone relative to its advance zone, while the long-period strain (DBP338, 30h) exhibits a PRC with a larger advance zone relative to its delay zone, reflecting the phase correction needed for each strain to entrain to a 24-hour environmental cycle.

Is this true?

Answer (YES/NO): YES